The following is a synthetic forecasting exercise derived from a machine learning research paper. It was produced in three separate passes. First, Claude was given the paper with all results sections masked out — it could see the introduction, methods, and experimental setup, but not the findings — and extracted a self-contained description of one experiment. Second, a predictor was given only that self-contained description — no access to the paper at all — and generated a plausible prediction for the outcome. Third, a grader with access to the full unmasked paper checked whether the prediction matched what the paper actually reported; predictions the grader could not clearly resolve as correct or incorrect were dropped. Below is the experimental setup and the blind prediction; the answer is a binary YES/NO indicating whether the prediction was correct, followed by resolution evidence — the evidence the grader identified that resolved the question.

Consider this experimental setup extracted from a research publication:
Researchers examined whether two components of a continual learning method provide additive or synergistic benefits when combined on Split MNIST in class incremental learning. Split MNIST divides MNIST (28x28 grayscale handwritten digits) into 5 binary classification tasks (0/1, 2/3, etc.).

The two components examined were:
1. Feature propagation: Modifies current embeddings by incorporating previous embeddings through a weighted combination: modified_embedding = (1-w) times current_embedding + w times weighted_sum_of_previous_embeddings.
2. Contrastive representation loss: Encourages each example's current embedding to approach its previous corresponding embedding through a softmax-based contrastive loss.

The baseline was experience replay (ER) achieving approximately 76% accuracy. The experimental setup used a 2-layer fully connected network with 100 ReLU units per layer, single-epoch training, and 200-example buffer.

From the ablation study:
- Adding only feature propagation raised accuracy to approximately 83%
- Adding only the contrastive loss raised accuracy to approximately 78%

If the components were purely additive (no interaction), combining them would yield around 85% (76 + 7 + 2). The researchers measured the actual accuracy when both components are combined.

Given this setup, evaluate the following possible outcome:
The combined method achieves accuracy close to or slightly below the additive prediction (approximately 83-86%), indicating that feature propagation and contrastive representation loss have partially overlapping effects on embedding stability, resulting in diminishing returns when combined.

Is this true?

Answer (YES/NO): NO